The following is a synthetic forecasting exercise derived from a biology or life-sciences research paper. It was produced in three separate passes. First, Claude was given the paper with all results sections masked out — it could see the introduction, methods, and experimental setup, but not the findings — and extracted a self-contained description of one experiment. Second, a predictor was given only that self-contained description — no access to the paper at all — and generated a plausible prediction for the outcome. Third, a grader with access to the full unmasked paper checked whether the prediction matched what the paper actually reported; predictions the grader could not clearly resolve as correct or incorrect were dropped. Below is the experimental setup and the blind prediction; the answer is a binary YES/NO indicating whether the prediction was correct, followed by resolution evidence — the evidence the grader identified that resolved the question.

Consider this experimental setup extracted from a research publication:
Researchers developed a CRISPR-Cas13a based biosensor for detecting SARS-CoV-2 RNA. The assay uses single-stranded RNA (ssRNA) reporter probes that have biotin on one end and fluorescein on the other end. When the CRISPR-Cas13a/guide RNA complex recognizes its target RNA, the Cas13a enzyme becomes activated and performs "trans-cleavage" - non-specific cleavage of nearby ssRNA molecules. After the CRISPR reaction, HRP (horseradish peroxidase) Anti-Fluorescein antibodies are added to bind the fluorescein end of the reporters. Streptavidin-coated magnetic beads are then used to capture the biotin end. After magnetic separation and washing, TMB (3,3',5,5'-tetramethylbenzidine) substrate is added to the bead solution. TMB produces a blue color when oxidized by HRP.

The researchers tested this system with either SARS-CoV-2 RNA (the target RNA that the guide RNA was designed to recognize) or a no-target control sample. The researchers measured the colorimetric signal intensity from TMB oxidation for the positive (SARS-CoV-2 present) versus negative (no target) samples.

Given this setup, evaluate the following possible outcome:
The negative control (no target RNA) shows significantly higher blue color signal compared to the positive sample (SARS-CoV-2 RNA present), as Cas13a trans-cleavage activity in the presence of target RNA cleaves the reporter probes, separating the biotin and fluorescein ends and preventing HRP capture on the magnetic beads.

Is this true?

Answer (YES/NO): YES